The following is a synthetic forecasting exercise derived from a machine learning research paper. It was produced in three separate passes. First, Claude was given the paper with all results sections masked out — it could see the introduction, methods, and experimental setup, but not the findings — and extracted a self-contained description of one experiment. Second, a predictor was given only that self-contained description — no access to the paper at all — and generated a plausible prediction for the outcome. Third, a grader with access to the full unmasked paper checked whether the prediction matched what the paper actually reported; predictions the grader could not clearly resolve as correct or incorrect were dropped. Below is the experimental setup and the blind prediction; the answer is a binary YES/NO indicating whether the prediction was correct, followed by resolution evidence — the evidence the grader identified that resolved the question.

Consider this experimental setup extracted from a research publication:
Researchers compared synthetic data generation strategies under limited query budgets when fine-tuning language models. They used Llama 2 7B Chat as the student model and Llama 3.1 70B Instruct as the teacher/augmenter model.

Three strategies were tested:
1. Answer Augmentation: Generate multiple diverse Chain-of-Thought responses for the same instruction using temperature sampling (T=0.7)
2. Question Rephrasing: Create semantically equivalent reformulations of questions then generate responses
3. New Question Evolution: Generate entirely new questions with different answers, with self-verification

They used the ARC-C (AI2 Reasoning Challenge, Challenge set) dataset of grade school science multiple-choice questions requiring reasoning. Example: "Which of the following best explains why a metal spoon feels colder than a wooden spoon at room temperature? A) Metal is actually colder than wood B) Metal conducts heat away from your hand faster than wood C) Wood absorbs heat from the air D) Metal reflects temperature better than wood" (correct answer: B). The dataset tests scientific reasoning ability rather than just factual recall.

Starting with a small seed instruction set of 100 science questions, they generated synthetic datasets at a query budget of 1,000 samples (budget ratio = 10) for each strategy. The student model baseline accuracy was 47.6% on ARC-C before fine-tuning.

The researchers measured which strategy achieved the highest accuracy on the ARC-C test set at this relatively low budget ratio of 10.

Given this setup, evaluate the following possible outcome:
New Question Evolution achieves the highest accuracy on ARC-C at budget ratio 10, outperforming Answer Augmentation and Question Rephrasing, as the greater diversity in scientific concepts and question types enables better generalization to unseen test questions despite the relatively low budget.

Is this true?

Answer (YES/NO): NO